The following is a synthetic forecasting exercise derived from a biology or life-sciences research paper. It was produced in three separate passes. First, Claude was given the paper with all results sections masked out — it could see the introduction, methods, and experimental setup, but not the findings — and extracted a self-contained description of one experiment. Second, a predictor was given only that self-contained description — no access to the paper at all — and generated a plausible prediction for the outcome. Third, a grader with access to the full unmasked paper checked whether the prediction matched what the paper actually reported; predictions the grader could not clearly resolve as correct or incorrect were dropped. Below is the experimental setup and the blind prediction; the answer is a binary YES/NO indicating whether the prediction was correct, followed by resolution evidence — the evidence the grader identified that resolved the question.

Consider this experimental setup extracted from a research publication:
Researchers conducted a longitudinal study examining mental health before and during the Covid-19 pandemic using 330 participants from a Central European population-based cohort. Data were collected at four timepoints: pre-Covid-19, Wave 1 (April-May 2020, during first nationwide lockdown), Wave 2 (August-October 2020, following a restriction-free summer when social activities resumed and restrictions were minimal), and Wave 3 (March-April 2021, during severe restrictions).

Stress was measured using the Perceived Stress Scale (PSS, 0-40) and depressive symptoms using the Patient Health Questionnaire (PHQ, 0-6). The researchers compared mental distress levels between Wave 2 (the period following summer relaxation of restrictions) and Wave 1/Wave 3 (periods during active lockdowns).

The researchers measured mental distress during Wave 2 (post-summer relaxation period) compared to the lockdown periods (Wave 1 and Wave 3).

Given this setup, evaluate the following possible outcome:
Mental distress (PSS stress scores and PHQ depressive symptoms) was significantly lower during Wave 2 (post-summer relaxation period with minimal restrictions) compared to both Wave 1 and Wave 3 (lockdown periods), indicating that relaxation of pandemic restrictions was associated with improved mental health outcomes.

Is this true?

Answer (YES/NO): NO